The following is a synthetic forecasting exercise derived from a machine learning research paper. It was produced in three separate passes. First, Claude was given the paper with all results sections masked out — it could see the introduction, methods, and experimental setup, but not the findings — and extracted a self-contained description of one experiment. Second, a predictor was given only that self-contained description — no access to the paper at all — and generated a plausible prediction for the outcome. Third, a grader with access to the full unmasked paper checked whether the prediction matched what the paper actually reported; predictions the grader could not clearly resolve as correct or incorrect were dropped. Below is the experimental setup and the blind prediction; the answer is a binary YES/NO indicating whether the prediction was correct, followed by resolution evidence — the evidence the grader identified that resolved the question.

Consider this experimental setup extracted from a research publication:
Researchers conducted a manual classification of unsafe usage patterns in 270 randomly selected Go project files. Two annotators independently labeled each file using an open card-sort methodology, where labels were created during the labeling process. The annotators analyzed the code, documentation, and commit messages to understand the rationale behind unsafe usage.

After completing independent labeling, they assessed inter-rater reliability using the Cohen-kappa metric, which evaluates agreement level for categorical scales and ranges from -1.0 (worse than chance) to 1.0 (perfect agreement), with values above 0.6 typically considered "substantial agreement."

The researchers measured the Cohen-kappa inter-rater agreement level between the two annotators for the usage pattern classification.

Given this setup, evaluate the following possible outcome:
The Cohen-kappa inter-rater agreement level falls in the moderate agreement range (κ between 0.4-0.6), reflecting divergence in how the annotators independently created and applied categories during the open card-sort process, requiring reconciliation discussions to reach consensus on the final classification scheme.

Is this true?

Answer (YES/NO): NO